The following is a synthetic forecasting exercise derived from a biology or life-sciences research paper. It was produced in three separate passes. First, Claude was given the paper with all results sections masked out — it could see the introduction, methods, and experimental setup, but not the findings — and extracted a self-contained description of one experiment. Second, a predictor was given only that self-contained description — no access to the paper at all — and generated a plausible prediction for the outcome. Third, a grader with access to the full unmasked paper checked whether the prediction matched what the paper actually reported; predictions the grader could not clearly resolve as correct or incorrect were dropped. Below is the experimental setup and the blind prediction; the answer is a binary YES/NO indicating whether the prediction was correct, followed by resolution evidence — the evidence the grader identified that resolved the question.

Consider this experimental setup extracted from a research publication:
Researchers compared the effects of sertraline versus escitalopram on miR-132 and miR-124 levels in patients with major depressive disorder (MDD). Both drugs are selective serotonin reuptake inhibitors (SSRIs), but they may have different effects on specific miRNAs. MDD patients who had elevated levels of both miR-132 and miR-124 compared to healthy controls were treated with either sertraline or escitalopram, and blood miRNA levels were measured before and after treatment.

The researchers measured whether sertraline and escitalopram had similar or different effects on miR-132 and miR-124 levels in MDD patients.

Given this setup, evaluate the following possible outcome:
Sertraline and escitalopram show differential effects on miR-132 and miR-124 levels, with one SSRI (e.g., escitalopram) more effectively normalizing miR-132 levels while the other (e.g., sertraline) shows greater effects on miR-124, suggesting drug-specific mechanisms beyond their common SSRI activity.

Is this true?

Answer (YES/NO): NO